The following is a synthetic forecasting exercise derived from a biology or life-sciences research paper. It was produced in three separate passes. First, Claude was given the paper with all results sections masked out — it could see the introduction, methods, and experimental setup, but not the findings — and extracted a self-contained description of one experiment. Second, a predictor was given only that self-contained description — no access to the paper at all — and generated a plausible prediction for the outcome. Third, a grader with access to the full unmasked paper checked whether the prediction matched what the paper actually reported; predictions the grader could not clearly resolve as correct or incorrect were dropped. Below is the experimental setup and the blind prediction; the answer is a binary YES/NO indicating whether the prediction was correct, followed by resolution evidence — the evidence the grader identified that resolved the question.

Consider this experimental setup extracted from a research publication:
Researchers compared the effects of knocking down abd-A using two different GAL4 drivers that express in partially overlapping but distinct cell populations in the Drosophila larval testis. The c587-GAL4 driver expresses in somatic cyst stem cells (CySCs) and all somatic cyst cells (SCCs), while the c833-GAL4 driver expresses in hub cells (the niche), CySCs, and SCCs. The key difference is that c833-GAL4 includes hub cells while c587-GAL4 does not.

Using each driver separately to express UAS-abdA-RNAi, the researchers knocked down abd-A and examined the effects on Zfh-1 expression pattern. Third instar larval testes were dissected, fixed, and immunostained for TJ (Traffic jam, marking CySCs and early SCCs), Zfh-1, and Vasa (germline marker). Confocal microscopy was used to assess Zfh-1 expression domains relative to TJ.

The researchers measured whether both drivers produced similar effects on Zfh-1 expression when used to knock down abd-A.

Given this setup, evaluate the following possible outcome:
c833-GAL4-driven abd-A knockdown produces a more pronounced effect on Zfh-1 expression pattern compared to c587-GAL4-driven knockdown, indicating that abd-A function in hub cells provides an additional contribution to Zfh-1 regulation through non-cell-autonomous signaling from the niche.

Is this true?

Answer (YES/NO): NO